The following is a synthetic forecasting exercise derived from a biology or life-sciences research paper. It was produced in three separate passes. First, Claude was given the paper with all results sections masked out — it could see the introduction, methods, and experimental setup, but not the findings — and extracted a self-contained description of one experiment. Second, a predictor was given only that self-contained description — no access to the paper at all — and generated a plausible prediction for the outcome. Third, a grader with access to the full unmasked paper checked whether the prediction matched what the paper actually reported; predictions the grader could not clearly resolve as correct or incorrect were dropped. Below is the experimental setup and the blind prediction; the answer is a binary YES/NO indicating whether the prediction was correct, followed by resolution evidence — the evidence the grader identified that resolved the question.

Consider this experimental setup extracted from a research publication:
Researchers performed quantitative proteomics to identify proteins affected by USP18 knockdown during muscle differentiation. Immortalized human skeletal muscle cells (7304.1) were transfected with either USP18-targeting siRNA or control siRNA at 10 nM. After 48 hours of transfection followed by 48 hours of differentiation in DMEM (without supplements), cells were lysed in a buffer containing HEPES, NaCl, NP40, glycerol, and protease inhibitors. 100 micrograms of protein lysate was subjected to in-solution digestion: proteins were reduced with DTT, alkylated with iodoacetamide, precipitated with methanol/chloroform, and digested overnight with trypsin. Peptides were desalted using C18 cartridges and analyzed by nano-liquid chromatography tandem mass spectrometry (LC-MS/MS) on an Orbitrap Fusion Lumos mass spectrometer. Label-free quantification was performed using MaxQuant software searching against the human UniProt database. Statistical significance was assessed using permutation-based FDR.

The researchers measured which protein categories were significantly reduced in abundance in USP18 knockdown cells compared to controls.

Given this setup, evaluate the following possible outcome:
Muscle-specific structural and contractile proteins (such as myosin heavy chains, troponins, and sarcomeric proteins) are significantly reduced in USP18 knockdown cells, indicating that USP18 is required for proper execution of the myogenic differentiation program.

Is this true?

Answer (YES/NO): NO